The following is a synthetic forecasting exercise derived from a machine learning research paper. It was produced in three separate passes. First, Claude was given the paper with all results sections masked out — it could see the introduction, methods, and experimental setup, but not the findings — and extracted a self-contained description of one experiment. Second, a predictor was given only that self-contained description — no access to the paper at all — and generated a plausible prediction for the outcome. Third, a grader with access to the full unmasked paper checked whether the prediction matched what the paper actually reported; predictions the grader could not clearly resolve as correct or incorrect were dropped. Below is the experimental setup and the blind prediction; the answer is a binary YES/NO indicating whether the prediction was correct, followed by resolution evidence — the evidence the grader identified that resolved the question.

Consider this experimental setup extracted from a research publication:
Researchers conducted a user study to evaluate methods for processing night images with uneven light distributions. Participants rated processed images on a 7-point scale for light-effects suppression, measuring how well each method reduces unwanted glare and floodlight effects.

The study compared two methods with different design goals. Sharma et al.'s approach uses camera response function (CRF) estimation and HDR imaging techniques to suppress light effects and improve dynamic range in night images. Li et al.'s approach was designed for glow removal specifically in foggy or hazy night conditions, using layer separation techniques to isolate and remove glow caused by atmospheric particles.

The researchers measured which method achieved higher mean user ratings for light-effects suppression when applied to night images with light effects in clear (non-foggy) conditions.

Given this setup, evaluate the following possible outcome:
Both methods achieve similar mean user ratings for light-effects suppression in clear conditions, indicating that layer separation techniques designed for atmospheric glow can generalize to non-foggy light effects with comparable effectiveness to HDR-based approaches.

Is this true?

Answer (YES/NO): NO